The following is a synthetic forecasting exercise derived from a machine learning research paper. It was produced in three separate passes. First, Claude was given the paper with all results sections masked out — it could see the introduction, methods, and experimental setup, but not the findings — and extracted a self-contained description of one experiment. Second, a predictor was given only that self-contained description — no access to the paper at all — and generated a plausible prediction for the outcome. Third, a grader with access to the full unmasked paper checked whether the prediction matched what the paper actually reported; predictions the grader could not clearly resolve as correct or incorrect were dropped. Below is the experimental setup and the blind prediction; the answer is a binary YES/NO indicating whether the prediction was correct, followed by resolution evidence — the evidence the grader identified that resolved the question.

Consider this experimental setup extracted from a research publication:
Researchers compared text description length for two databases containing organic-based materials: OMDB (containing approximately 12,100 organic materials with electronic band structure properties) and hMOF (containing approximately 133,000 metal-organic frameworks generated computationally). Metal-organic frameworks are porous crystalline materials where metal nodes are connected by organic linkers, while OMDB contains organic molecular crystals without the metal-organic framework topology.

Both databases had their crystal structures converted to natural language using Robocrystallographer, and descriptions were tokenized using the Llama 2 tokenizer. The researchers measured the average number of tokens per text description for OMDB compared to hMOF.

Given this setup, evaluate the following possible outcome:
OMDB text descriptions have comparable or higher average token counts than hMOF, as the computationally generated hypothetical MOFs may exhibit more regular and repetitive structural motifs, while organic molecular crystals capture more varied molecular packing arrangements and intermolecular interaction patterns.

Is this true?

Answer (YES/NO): NO